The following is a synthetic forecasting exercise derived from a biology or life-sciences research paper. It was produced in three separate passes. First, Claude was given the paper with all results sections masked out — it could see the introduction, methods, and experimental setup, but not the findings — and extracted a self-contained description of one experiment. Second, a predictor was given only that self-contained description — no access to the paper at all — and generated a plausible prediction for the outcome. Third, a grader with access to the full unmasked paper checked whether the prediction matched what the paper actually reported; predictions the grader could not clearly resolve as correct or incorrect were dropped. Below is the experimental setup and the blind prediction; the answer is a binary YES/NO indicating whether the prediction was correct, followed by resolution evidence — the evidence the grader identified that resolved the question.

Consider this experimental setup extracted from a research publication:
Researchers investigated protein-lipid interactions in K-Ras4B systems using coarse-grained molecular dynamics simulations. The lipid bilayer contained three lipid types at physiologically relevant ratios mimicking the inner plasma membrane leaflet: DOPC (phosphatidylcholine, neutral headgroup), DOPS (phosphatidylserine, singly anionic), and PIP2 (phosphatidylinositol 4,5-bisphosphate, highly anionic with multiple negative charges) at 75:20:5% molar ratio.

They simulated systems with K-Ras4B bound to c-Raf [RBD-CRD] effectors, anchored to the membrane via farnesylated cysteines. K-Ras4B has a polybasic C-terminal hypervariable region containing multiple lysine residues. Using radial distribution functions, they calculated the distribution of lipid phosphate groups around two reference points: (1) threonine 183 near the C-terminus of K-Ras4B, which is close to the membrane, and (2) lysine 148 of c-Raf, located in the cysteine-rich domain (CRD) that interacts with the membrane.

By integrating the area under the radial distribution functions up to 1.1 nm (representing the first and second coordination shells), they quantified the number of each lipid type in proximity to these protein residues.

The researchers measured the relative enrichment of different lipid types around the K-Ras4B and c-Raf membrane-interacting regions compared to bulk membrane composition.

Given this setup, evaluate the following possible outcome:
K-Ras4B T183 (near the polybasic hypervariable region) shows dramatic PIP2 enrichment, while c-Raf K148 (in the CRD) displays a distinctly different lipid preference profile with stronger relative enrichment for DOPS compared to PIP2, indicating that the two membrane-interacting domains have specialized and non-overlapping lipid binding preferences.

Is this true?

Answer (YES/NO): NO